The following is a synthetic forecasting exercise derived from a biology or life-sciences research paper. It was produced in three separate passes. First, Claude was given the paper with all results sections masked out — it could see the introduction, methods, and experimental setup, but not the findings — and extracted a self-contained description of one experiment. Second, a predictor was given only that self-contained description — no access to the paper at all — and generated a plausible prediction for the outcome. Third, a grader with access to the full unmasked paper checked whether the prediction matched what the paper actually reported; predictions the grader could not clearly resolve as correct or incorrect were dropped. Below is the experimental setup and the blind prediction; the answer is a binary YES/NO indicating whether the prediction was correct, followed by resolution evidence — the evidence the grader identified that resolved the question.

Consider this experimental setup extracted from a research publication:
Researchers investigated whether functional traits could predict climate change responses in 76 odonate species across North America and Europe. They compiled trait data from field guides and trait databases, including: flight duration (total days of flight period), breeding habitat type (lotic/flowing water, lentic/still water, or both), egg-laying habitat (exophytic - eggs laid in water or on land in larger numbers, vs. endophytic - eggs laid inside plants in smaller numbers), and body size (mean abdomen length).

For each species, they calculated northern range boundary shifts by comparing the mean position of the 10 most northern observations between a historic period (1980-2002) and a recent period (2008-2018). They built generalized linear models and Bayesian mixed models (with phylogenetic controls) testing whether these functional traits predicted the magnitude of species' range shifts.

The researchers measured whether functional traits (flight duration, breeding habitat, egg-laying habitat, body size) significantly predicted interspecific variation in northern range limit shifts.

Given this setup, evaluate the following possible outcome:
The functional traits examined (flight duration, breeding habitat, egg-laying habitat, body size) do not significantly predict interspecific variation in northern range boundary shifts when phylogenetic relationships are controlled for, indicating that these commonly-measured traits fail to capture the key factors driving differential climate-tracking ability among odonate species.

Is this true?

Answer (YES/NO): YES